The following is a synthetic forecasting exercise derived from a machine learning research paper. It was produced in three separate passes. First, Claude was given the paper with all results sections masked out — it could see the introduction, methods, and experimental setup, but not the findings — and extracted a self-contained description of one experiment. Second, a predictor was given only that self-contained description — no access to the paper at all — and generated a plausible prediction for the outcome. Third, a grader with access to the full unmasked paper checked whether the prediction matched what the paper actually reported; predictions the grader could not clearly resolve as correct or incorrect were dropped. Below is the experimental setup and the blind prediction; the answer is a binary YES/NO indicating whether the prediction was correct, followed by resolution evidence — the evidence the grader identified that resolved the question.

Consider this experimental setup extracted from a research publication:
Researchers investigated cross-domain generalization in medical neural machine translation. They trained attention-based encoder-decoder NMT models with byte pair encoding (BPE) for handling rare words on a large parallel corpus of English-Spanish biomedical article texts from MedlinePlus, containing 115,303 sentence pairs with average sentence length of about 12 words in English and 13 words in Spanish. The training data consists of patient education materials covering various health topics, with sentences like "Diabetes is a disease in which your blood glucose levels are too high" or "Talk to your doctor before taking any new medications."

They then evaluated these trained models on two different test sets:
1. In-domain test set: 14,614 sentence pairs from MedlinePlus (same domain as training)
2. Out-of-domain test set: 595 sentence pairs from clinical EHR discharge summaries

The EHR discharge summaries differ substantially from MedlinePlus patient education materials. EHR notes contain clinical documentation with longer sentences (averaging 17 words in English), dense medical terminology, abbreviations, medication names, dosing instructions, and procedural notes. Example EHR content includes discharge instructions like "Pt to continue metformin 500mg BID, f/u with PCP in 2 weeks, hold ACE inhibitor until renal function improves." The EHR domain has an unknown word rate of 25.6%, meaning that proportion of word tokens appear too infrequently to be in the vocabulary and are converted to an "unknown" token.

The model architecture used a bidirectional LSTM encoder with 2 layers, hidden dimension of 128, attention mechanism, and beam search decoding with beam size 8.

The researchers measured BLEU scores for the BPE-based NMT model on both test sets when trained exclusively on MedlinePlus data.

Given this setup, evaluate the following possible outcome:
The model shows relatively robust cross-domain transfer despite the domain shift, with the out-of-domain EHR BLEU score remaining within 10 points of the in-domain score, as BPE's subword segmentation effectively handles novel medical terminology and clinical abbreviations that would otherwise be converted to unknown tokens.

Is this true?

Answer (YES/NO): NO